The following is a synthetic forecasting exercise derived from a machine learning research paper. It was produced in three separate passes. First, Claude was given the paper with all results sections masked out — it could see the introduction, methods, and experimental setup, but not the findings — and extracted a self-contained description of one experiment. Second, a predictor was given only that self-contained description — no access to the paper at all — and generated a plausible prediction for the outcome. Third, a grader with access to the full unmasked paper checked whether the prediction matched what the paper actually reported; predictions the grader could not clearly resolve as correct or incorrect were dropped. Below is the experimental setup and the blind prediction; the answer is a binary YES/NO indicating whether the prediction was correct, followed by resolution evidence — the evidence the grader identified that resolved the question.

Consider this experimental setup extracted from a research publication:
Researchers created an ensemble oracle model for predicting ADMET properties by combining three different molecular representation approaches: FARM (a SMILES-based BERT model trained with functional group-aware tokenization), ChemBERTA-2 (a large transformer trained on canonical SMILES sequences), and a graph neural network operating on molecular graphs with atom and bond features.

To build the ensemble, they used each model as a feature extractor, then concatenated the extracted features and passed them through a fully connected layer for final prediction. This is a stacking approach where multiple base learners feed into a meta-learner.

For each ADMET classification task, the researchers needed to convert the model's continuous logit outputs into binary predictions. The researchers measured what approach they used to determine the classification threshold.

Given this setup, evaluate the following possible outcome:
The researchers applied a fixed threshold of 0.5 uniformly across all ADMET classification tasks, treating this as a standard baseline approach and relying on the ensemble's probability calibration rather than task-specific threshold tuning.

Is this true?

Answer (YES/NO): NO